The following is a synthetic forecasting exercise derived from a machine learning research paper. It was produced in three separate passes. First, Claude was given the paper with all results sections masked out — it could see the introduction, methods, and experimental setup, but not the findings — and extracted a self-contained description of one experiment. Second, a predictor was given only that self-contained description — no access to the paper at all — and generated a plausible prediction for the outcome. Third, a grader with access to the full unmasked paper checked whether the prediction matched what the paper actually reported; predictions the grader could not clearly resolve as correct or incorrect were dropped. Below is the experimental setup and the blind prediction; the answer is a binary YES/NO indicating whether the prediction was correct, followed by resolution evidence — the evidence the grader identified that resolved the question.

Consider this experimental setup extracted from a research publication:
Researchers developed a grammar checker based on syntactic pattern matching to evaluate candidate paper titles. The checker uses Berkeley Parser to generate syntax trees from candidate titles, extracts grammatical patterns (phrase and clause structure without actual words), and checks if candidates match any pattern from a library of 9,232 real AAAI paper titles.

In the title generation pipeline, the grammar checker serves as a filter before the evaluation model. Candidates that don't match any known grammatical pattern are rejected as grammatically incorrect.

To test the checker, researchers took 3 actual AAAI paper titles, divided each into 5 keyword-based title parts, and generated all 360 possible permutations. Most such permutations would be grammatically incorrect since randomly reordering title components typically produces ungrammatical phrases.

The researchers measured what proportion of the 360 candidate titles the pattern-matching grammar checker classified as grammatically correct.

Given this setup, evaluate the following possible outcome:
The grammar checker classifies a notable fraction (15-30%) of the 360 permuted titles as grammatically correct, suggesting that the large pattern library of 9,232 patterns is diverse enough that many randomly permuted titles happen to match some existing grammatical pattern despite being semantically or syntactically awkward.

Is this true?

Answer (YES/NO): NO